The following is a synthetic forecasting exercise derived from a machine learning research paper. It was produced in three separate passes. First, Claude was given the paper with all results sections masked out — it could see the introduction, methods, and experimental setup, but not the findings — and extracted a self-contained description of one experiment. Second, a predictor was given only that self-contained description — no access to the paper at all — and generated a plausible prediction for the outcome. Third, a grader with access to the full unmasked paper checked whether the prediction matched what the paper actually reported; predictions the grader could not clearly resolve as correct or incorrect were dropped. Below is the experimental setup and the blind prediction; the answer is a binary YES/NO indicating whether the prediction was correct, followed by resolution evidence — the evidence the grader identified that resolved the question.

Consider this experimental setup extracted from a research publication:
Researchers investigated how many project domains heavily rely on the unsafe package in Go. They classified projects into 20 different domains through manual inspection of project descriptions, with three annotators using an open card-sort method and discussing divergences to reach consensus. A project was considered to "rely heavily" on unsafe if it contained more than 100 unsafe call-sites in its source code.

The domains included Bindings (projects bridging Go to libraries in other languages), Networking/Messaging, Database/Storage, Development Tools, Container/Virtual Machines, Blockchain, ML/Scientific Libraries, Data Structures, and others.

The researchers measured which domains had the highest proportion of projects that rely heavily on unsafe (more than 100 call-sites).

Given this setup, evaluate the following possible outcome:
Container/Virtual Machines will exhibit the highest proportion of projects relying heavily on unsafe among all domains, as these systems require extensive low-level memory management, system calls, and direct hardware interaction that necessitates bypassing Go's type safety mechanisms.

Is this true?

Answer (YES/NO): NO